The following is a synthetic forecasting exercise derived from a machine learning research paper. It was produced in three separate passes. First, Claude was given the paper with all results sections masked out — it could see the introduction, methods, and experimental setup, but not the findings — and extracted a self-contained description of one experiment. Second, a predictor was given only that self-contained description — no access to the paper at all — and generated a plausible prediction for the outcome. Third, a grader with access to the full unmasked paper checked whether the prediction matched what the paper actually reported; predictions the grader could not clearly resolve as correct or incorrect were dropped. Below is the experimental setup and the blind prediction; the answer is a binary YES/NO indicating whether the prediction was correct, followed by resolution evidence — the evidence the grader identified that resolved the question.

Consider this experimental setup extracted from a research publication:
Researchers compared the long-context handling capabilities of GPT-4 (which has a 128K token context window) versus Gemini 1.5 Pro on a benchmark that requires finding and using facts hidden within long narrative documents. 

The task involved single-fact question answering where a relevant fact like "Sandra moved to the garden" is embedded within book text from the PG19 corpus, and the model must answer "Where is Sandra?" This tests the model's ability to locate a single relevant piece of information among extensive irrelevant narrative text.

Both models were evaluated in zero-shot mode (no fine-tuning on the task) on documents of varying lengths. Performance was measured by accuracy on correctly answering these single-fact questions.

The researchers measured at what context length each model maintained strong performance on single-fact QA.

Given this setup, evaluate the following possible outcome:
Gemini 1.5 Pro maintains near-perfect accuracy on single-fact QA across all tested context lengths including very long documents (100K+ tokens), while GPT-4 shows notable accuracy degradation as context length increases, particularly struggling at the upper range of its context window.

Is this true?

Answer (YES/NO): NO